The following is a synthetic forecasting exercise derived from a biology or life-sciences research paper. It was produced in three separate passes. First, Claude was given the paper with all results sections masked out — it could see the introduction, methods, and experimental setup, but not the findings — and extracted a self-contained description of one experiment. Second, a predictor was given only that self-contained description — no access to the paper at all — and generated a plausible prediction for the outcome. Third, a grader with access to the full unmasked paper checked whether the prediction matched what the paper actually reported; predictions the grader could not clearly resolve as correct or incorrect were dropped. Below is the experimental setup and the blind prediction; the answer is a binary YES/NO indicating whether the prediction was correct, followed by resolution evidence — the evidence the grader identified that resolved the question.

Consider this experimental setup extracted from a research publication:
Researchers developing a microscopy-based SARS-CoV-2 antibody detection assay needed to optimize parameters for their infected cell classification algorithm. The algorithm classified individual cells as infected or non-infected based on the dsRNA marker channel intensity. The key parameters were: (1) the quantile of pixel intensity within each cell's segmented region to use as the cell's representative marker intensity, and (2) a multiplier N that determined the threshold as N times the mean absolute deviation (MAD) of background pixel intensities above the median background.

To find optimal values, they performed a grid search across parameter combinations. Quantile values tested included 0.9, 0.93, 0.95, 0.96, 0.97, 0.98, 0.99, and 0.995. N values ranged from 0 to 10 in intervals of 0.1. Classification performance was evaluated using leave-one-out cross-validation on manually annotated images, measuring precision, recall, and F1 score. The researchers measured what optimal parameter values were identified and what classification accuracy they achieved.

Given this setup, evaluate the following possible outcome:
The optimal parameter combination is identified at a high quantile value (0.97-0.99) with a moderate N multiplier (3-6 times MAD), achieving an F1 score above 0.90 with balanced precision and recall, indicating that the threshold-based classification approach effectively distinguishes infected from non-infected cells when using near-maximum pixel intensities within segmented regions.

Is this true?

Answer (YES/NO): NO